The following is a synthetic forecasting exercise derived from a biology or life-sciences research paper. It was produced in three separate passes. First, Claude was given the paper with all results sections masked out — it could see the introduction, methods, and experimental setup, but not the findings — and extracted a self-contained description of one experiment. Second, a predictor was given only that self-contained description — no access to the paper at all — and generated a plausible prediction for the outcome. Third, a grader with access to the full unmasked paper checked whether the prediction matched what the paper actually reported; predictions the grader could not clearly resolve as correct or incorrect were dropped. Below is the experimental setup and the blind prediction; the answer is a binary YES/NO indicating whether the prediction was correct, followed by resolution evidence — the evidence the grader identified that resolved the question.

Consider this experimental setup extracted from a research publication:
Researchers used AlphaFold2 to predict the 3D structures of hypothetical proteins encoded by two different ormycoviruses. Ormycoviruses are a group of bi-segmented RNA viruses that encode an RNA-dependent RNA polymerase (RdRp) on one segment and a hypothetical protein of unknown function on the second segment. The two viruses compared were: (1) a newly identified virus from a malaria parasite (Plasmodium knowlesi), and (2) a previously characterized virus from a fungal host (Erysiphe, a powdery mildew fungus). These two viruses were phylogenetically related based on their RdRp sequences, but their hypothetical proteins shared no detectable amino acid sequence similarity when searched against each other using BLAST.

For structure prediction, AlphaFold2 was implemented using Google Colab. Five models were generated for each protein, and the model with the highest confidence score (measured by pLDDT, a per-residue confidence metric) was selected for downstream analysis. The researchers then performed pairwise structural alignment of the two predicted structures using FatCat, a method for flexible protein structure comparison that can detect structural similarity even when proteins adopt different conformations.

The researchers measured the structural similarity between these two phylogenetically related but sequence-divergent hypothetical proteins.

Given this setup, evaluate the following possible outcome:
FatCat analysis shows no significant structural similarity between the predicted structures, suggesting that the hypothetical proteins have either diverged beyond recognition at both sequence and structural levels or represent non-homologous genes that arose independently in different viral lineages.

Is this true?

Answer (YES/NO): NO